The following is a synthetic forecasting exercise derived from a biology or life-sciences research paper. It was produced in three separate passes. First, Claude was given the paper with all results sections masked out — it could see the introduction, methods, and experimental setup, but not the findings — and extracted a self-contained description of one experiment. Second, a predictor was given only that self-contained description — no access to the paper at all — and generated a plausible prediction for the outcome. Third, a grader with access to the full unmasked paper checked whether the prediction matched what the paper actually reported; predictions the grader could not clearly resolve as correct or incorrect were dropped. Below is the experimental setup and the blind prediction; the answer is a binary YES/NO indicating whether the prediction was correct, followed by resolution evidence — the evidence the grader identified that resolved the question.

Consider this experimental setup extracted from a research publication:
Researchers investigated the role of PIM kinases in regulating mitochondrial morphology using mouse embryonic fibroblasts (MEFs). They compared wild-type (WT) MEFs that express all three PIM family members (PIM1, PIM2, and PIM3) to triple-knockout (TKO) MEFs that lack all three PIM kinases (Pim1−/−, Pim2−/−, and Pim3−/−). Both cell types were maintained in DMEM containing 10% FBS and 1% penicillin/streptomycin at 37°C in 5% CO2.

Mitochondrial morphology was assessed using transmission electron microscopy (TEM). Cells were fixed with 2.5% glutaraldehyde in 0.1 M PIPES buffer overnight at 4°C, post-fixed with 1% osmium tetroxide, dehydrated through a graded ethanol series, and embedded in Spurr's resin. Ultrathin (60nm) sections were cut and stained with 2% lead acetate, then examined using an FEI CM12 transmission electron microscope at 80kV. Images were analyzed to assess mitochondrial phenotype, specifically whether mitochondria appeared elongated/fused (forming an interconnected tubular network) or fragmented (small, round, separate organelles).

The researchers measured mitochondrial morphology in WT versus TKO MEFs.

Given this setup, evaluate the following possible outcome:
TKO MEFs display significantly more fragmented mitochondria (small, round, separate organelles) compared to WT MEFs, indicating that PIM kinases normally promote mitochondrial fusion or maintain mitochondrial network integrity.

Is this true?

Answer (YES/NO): YES